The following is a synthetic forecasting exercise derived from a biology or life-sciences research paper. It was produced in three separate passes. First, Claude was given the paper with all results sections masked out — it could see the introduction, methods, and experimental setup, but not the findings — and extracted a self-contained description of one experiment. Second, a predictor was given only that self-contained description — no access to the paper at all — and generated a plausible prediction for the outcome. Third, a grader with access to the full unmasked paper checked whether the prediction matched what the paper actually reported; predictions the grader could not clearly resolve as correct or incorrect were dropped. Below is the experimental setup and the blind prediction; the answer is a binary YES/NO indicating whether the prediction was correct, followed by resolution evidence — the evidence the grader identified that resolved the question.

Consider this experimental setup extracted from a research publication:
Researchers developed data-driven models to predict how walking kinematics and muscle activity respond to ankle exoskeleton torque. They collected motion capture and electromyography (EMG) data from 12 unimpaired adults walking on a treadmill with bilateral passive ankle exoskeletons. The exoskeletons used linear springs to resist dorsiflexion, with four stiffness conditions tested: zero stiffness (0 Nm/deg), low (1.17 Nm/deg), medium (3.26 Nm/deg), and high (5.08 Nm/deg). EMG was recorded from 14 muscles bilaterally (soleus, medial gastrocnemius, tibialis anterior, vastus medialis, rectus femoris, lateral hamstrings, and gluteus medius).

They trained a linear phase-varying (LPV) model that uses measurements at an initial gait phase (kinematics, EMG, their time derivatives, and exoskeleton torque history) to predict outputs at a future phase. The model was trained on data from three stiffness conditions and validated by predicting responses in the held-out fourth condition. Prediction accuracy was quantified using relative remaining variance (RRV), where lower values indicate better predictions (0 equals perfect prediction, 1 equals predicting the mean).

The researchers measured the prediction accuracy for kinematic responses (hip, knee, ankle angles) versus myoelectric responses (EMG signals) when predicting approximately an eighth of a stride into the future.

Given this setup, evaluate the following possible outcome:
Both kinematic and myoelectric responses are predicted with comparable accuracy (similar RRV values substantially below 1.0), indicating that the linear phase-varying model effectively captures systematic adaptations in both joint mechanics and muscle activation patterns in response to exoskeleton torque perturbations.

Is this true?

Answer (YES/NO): NO